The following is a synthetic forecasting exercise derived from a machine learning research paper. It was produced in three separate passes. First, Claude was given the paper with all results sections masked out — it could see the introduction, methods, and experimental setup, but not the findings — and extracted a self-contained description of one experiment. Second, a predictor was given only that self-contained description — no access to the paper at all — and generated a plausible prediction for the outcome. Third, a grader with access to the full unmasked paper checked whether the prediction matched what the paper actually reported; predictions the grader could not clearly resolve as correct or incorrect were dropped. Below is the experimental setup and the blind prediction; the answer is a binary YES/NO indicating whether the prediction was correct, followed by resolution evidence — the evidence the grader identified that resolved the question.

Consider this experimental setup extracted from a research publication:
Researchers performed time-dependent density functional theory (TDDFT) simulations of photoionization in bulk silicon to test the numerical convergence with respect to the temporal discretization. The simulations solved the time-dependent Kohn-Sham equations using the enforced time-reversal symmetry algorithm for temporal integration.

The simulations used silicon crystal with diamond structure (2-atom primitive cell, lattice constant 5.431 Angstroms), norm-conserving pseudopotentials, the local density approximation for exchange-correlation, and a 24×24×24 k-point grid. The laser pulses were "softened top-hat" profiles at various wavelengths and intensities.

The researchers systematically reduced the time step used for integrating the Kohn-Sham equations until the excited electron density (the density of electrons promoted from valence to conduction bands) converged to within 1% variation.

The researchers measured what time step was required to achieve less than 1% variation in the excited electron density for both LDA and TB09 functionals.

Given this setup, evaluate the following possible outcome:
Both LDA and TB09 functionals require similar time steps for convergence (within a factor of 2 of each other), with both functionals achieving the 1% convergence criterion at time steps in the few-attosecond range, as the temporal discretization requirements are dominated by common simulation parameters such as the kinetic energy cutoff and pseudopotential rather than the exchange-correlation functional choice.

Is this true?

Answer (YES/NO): YES